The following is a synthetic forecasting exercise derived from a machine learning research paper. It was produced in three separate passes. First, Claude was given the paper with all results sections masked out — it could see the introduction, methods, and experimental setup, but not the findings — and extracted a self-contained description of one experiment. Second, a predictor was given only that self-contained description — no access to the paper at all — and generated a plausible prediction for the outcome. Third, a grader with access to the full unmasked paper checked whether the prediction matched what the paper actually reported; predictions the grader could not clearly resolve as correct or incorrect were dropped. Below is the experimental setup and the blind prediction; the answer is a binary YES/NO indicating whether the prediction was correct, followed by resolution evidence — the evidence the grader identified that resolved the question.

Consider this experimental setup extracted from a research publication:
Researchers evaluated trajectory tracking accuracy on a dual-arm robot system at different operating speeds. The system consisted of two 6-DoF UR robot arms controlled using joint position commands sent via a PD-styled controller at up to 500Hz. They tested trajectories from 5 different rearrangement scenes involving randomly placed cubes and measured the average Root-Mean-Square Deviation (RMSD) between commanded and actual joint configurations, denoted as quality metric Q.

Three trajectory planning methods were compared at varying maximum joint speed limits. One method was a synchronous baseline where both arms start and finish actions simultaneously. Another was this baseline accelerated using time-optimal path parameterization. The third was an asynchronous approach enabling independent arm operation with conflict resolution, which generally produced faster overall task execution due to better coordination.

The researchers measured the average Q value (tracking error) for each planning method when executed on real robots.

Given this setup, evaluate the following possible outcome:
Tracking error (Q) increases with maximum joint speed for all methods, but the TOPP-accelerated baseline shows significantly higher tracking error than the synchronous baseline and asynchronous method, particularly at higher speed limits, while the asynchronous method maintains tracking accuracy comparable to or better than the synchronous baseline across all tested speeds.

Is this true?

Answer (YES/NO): NO